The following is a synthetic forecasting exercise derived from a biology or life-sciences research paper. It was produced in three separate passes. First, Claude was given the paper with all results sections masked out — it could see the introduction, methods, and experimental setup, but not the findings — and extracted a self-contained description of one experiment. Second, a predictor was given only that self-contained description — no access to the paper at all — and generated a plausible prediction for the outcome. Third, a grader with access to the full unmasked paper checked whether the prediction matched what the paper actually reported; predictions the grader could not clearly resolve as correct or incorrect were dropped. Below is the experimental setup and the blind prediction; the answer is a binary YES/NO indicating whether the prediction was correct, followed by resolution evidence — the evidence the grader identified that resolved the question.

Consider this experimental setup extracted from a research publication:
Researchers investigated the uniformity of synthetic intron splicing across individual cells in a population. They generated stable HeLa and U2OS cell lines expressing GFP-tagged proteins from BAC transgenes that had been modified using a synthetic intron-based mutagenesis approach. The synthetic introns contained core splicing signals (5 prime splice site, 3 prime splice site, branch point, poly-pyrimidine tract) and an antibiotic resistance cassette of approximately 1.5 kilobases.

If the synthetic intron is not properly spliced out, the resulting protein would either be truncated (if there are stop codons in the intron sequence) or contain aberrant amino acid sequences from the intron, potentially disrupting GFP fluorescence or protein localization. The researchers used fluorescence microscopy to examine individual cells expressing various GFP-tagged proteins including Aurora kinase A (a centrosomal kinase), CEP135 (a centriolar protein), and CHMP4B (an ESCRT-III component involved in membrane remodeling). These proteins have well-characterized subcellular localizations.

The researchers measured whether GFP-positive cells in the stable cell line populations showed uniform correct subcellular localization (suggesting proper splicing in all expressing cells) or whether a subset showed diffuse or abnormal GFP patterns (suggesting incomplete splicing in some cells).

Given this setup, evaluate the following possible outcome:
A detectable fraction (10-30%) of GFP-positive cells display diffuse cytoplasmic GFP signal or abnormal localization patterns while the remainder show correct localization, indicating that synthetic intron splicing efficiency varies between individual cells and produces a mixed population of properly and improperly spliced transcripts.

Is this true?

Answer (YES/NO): NO